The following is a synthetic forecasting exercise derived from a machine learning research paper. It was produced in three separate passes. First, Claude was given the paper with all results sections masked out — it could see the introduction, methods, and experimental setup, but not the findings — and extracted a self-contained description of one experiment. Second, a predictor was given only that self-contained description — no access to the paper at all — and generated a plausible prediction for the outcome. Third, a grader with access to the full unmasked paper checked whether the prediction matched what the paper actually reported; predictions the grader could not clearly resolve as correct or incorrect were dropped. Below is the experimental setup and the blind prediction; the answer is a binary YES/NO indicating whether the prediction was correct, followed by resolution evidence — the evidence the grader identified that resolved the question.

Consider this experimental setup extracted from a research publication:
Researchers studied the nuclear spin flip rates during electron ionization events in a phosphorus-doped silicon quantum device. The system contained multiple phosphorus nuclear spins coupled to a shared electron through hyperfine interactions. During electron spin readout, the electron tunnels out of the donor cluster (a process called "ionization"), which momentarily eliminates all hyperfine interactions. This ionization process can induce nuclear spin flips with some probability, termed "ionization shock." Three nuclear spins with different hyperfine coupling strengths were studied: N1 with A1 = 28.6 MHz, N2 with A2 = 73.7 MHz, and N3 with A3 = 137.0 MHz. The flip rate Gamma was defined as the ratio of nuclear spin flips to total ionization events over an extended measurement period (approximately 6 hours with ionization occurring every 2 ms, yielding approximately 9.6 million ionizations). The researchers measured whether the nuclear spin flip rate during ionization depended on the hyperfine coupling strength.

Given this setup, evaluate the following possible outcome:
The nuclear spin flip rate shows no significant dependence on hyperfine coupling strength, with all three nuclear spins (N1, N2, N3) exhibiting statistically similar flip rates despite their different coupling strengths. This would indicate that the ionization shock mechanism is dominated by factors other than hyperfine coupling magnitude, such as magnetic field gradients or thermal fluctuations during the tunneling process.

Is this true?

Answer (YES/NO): NO